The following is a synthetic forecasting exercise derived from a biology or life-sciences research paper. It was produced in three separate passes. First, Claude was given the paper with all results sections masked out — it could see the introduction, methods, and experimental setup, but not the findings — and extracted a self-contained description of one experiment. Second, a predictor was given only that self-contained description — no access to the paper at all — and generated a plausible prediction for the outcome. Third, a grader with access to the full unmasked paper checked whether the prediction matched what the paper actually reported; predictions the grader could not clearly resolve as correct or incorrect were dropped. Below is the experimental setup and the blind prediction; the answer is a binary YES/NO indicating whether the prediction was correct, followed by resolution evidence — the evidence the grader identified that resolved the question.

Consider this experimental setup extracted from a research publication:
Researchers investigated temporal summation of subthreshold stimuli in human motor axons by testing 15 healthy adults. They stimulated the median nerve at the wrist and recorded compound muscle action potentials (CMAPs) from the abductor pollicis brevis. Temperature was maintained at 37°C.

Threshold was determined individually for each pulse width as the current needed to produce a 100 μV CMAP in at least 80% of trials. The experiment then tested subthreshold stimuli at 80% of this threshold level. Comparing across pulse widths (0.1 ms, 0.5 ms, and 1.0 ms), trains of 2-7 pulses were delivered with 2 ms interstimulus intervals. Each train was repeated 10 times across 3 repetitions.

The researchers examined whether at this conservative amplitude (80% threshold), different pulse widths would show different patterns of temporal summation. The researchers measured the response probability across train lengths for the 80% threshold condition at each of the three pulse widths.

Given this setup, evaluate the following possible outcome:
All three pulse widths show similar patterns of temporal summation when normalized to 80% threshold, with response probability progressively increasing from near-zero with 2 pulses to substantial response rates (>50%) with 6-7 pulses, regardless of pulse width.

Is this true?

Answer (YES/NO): NO